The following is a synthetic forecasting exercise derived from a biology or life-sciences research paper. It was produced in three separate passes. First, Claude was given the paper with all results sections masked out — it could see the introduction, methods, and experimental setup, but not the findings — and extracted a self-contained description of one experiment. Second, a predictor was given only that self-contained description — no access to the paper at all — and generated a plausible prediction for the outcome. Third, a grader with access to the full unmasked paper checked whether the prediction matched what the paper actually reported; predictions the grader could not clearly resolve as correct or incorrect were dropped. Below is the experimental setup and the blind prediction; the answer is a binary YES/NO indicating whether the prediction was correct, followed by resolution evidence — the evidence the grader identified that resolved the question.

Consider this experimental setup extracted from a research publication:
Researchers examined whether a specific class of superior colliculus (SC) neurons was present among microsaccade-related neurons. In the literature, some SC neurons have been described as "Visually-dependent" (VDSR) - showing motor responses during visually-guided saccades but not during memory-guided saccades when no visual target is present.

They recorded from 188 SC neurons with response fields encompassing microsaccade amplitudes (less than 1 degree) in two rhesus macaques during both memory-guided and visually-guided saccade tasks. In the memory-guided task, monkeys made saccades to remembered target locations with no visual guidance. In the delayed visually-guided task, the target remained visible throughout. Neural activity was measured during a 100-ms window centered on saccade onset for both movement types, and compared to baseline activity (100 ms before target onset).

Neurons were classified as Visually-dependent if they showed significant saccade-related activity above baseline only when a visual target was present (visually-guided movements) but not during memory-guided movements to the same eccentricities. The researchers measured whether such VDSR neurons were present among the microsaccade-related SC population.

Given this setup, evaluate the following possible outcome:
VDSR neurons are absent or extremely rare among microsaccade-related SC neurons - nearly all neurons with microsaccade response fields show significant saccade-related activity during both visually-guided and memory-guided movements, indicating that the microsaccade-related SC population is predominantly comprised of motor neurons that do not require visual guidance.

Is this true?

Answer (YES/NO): NO